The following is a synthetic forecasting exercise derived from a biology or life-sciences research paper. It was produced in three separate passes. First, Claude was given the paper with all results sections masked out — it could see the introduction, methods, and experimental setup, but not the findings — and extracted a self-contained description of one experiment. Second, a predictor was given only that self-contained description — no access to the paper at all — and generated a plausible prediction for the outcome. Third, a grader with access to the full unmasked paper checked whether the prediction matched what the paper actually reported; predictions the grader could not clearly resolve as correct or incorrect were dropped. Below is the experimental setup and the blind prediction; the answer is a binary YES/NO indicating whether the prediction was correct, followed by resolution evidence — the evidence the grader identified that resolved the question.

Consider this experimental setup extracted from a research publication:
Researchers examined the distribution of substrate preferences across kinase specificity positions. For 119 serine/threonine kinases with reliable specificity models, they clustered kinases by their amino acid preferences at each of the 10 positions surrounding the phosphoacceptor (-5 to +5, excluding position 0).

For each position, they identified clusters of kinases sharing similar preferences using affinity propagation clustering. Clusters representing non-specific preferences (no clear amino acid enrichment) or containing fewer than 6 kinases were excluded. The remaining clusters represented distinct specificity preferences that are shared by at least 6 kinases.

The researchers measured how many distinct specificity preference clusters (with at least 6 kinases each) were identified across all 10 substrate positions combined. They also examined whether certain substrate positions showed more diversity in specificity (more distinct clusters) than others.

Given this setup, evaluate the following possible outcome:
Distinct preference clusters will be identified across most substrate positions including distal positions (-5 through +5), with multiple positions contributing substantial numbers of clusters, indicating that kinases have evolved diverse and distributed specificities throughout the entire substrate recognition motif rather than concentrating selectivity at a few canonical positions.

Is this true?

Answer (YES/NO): NO